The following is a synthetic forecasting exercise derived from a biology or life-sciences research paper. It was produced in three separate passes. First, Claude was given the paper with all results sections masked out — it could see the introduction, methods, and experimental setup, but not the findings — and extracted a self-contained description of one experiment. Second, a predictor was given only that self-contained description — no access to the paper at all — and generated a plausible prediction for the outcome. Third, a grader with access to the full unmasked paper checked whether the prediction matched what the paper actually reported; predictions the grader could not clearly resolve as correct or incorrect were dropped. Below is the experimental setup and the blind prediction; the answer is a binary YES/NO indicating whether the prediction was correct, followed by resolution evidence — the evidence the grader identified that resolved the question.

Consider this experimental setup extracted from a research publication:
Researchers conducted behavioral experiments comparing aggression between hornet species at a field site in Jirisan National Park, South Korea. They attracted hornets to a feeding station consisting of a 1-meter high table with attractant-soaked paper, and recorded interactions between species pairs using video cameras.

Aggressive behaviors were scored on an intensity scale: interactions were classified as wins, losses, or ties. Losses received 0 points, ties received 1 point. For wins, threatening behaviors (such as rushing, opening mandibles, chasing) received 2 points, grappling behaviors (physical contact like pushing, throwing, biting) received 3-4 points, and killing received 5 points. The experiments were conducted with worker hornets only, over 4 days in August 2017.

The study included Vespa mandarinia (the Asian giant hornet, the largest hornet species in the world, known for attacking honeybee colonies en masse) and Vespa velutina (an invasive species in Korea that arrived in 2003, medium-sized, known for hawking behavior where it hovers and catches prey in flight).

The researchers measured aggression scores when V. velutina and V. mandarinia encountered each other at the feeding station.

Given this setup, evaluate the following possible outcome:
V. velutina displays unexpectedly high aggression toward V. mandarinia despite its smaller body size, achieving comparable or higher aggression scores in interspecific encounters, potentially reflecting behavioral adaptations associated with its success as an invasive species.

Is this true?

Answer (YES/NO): NO